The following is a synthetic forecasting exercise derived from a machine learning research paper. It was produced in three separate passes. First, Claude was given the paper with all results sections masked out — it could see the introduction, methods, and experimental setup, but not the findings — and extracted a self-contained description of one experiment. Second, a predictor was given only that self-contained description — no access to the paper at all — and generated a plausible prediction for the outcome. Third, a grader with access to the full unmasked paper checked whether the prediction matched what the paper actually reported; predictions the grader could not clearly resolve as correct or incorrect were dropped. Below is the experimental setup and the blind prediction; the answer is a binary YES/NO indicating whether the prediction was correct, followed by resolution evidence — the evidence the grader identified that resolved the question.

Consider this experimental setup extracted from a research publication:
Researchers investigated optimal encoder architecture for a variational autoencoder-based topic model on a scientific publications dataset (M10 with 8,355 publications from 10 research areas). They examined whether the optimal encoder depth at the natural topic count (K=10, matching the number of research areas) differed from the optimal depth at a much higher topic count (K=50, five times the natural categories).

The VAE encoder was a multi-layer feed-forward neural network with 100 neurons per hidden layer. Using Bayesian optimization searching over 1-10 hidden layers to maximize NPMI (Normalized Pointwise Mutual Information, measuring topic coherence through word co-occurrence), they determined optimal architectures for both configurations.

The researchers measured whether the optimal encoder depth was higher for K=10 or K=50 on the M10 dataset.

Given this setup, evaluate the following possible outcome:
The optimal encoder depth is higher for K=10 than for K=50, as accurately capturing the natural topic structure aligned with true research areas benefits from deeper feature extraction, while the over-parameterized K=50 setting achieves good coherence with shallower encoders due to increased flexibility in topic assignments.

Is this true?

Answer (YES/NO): YES